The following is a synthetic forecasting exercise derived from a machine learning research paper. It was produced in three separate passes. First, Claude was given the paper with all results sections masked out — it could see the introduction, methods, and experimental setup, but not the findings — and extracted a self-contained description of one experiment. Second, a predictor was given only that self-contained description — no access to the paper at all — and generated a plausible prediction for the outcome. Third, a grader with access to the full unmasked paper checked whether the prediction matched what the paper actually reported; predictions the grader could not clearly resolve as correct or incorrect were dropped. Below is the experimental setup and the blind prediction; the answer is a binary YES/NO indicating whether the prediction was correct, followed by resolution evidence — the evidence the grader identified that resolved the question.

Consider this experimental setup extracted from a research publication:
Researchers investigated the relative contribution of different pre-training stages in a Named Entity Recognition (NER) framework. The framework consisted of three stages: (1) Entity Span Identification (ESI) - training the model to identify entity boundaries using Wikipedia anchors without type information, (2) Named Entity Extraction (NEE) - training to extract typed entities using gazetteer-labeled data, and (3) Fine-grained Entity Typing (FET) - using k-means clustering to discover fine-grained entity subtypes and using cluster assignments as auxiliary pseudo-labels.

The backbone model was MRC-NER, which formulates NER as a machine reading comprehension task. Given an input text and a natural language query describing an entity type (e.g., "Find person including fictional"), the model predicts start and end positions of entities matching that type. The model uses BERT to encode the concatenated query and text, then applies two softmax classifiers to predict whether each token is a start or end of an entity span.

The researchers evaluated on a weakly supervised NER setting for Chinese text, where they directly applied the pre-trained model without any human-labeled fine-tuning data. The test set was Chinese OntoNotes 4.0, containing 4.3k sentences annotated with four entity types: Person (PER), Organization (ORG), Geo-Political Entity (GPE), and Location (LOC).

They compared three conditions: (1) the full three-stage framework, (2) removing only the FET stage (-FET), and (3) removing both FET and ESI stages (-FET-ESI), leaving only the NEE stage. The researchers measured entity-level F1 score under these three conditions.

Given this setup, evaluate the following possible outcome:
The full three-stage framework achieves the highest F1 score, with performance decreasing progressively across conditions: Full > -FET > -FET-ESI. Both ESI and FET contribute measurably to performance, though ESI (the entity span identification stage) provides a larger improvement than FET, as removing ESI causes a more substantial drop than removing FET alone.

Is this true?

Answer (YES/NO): YES